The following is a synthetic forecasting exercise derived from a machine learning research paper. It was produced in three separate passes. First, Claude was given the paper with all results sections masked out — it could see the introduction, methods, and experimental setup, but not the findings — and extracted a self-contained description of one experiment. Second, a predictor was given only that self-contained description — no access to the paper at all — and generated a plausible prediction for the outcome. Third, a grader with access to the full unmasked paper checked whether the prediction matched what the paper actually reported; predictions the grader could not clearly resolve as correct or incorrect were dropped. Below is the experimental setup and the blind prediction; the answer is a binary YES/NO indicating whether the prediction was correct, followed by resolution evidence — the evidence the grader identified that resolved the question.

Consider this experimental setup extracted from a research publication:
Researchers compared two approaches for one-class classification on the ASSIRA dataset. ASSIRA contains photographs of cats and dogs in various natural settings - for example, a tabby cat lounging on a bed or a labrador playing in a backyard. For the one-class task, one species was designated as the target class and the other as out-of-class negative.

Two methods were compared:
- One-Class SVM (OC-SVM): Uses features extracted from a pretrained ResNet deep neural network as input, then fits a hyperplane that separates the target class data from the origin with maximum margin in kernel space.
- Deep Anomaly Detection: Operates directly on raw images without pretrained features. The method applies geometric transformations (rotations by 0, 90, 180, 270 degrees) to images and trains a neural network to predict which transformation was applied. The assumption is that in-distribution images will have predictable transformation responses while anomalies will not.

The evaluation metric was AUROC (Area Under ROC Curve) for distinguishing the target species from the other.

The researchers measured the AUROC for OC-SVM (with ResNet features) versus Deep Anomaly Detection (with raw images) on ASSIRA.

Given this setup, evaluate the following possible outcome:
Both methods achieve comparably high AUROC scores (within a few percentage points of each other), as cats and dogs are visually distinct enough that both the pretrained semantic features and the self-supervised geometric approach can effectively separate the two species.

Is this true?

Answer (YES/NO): NO